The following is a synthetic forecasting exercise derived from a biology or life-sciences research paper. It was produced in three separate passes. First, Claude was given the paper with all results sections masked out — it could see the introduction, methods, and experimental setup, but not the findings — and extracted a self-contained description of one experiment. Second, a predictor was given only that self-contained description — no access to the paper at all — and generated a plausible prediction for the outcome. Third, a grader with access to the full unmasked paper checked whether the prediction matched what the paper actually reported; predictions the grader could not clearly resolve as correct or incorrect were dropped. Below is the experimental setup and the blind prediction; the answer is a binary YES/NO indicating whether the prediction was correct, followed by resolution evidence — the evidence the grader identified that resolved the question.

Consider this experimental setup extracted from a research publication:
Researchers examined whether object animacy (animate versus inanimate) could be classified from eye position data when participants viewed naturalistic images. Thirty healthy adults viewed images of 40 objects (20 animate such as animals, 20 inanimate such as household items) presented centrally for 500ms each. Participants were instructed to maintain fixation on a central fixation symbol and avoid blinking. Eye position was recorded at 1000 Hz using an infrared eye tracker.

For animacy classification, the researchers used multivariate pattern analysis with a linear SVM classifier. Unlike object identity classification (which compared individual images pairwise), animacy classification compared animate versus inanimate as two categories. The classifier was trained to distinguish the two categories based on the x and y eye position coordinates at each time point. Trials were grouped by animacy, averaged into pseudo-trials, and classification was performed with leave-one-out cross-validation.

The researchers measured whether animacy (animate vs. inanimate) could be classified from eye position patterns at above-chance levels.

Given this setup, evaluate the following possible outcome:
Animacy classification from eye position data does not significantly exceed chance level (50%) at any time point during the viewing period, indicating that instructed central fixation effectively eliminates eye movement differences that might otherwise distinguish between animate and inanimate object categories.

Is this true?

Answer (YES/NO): NO